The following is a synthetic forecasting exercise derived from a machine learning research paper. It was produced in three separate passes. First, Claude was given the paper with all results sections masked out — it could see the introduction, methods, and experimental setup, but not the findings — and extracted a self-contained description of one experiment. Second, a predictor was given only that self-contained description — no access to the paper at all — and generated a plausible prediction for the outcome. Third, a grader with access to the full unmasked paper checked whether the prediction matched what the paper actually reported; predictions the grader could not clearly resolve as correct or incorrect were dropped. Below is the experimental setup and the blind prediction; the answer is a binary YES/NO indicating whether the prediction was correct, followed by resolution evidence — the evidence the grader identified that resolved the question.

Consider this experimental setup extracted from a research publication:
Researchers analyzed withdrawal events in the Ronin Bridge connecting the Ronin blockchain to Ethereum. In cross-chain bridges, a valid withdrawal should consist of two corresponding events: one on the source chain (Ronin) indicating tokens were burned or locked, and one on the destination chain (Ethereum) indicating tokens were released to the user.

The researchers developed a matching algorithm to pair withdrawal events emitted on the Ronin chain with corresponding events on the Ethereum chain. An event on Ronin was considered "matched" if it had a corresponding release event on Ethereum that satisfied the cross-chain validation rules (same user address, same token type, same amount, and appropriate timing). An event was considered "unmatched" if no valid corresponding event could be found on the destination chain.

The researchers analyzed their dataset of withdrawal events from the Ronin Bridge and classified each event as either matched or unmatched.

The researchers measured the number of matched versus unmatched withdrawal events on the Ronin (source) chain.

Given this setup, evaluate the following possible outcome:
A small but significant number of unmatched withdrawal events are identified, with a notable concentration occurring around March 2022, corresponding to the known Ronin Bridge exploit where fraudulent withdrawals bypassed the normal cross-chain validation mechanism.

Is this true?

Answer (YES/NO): NO